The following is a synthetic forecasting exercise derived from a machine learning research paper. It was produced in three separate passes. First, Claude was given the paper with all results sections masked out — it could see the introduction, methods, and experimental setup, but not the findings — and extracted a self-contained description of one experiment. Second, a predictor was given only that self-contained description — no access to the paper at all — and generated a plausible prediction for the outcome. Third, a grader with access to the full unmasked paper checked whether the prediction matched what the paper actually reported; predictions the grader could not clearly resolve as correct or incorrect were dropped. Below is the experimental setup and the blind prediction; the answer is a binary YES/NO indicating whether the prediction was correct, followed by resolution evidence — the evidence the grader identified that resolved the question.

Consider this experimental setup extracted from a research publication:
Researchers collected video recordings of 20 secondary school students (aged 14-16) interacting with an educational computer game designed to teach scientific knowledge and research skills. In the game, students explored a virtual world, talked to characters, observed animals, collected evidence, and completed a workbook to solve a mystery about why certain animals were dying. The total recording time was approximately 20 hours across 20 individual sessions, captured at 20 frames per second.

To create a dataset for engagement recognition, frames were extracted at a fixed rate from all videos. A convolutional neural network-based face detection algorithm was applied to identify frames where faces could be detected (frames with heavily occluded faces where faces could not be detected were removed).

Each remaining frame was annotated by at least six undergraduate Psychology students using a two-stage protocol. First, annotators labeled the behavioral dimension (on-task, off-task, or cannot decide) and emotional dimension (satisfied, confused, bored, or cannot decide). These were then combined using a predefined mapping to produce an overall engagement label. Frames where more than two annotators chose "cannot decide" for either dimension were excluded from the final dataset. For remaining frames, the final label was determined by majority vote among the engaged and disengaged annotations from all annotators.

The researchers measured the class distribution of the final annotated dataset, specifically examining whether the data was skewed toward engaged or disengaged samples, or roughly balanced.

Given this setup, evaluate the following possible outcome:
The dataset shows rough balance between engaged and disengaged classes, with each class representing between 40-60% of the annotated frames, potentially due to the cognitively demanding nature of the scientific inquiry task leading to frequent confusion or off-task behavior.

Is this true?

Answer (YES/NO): YES